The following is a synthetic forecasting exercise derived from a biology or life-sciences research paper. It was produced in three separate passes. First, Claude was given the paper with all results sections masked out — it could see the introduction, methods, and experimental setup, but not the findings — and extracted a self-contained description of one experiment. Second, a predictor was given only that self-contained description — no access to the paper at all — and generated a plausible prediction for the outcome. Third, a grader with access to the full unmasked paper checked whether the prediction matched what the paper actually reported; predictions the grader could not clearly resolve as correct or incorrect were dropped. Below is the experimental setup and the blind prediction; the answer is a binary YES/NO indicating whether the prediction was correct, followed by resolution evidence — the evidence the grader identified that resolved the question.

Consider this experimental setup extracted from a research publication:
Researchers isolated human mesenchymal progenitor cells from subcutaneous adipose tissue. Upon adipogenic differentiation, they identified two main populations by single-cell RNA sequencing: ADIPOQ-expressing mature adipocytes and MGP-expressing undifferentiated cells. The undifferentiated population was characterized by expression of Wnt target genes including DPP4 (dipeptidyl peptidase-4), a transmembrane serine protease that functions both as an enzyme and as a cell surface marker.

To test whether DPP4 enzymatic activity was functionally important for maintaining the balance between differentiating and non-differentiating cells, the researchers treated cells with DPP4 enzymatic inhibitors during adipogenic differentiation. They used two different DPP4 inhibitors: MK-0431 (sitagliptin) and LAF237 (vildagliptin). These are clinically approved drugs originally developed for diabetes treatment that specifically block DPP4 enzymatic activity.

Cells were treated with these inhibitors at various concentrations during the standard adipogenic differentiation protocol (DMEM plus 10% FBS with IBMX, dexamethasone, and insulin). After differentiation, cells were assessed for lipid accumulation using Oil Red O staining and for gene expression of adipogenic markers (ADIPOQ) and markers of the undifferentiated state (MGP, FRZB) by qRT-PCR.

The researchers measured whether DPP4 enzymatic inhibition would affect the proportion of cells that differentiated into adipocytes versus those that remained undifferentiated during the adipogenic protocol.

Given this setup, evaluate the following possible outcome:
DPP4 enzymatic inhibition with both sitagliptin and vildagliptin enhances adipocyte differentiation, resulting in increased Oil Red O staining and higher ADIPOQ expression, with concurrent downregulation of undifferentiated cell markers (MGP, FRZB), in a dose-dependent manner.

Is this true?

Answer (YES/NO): NO